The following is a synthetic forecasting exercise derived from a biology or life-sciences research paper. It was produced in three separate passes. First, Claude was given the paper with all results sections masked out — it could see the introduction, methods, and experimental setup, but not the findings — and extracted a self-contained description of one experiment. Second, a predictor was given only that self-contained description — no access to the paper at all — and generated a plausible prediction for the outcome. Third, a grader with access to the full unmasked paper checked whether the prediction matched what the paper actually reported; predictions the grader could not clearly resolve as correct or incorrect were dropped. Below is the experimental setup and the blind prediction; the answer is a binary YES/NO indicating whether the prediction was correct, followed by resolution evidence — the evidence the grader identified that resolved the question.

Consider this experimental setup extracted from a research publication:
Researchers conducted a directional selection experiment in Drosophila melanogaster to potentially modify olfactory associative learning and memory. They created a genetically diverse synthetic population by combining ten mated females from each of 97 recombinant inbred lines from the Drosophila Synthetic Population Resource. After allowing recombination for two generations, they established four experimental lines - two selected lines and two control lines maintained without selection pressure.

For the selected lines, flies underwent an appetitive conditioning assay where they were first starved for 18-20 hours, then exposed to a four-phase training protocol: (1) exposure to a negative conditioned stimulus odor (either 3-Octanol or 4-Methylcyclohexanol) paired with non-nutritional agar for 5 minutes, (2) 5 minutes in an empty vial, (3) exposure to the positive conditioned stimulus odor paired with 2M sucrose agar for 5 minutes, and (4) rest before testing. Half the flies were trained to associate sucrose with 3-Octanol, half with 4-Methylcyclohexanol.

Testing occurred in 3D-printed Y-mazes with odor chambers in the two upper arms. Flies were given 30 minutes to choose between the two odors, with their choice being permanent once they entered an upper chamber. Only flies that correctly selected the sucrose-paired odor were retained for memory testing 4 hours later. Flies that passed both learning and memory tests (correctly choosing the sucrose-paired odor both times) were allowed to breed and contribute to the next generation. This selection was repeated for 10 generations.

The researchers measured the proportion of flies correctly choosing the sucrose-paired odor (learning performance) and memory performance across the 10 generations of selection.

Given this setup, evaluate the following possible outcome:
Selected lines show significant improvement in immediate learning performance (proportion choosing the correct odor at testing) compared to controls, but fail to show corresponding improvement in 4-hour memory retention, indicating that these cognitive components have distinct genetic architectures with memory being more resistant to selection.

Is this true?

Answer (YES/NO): NO